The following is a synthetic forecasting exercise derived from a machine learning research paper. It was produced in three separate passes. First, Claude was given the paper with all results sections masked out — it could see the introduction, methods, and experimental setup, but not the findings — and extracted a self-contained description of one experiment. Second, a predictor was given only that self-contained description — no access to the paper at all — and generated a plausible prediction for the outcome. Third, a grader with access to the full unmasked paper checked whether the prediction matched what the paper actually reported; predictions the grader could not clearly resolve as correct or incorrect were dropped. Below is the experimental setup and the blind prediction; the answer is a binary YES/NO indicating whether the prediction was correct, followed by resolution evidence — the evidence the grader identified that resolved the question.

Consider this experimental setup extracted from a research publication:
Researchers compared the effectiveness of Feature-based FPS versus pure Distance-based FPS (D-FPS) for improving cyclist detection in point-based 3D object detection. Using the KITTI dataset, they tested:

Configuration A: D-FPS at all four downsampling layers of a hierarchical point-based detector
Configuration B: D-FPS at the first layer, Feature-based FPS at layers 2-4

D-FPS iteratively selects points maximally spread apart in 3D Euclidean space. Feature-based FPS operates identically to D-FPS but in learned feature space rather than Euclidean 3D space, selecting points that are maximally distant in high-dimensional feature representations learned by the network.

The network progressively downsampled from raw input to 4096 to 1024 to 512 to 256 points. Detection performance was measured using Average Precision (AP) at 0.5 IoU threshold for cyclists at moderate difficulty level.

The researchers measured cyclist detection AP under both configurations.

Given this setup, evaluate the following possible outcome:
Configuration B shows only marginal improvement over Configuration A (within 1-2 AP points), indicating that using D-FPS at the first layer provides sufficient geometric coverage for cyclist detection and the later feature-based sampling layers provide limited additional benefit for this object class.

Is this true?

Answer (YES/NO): NO